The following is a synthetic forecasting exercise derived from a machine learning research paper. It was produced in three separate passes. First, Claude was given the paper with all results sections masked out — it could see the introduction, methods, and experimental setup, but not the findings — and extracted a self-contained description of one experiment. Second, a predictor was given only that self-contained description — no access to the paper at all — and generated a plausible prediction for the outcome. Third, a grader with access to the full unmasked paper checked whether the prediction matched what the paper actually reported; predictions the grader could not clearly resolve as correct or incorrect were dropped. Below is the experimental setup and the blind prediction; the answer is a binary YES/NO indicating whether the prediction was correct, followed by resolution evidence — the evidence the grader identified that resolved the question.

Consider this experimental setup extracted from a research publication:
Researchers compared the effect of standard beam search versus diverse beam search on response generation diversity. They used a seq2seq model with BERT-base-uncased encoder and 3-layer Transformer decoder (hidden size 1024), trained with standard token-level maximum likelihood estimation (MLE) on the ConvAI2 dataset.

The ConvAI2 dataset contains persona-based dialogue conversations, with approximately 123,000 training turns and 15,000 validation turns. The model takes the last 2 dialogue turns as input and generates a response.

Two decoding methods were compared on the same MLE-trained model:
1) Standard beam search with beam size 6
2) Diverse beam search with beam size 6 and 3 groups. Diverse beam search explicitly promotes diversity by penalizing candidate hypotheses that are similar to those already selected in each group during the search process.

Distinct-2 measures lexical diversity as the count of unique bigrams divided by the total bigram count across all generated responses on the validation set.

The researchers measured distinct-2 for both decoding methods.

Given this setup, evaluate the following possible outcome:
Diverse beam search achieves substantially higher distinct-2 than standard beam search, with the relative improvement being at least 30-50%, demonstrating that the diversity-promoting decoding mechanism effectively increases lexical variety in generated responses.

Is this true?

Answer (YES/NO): NO